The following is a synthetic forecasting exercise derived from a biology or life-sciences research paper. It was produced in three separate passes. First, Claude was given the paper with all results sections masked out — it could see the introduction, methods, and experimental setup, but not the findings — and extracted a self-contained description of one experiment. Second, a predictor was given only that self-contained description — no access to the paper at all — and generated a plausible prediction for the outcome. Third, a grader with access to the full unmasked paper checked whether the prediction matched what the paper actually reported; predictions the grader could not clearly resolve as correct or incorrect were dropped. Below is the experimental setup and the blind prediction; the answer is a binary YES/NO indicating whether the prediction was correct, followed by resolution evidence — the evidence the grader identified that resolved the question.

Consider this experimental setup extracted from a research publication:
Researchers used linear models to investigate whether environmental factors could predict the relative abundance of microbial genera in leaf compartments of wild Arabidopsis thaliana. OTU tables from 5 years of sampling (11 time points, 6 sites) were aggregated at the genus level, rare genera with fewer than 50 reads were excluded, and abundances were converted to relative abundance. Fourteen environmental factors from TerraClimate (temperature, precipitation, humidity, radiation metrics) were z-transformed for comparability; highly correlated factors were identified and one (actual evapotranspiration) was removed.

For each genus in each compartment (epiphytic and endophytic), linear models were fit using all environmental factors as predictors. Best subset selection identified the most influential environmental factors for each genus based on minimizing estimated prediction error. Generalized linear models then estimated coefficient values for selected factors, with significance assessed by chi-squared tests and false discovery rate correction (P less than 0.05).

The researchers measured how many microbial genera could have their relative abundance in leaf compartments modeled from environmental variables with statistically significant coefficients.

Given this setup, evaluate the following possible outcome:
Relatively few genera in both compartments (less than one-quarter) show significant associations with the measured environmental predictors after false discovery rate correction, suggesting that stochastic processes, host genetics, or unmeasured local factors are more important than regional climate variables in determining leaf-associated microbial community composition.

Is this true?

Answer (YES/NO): NO